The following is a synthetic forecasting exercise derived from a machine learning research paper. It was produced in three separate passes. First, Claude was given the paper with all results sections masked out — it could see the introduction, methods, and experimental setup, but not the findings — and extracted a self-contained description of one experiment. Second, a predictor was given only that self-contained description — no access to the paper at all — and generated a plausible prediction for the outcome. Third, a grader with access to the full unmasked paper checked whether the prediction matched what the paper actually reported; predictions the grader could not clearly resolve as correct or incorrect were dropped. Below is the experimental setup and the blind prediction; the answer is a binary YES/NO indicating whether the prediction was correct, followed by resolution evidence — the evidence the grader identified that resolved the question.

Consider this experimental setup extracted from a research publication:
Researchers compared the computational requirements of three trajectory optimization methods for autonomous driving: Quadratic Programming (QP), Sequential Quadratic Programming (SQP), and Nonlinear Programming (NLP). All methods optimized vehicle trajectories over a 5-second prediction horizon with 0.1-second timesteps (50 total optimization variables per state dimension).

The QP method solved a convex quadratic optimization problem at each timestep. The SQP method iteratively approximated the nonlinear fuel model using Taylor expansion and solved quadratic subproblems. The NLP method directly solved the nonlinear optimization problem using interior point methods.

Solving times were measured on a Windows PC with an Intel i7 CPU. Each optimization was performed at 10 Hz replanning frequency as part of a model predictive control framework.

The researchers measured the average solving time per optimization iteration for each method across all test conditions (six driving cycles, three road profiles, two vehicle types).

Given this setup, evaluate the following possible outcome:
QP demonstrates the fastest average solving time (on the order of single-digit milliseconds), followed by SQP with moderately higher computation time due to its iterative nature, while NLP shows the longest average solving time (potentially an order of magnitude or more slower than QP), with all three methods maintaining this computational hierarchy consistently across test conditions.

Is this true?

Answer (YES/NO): YES